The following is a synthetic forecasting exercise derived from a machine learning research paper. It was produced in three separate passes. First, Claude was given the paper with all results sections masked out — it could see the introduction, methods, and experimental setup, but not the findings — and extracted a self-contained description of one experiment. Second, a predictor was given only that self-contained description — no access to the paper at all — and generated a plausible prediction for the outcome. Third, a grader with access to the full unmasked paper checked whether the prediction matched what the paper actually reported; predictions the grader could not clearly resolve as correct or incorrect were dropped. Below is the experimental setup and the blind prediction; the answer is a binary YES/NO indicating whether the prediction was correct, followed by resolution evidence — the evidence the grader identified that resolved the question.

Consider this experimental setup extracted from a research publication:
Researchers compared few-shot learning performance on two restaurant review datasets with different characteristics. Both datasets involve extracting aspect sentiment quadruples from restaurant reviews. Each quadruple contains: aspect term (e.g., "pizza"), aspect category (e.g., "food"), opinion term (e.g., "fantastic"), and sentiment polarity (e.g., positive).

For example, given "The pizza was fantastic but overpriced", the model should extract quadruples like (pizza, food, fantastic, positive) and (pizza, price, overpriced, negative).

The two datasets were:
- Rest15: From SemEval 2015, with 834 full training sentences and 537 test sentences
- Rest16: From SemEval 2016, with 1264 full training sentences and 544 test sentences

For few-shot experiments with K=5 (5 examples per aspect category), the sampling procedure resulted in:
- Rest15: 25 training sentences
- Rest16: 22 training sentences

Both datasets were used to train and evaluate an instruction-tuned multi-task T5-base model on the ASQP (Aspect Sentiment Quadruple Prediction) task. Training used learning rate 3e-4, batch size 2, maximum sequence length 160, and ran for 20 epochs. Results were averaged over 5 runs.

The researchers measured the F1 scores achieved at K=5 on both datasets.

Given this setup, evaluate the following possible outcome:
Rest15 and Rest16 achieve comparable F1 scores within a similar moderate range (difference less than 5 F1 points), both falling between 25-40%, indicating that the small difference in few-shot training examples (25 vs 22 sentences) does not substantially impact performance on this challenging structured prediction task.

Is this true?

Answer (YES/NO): NO